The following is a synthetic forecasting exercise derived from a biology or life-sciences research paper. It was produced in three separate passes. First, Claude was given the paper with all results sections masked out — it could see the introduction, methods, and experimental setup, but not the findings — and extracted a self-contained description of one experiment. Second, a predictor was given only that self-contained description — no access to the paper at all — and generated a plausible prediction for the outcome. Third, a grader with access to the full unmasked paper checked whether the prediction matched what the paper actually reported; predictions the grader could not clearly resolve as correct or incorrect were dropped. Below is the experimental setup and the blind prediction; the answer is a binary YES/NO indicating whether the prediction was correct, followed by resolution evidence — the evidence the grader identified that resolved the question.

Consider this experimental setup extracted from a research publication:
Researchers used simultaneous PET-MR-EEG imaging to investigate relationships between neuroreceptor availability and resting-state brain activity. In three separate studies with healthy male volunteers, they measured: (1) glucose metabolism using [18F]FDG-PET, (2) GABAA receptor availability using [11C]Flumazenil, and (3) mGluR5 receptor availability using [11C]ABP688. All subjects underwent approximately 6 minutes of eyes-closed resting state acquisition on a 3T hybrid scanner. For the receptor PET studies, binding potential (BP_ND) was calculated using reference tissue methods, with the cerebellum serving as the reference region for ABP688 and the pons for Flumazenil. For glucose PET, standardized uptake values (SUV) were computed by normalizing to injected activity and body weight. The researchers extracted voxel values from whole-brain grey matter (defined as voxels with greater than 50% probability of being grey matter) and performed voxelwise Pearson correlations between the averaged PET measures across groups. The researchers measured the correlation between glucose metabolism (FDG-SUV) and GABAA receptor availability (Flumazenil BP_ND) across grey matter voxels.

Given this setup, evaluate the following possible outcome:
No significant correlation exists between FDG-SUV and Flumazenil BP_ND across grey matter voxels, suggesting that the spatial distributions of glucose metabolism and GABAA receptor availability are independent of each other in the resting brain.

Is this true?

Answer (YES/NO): NO